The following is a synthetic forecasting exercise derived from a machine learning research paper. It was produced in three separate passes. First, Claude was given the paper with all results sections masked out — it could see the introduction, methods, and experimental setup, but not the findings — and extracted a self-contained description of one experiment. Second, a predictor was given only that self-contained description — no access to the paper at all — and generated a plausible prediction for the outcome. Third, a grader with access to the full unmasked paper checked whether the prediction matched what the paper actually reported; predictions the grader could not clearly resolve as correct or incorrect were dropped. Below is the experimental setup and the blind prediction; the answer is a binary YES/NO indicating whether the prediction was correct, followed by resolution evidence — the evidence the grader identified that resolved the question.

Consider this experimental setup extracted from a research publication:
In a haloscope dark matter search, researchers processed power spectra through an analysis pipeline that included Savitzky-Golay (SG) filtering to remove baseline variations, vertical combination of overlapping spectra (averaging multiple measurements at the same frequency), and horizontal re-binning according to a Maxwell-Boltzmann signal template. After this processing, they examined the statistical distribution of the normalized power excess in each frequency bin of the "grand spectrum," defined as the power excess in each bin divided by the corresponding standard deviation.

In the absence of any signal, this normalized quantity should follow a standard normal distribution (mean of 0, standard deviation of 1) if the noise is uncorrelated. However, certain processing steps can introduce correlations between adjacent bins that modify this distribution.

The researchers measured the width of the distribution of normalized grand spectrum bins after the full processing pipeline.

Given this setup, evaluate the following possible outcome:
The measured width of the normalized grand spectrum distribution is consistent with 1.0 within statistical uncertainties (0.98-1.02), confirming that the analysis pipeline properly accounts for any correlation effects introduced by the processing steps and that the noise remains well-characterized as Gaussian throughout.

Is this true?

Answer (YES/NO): NO